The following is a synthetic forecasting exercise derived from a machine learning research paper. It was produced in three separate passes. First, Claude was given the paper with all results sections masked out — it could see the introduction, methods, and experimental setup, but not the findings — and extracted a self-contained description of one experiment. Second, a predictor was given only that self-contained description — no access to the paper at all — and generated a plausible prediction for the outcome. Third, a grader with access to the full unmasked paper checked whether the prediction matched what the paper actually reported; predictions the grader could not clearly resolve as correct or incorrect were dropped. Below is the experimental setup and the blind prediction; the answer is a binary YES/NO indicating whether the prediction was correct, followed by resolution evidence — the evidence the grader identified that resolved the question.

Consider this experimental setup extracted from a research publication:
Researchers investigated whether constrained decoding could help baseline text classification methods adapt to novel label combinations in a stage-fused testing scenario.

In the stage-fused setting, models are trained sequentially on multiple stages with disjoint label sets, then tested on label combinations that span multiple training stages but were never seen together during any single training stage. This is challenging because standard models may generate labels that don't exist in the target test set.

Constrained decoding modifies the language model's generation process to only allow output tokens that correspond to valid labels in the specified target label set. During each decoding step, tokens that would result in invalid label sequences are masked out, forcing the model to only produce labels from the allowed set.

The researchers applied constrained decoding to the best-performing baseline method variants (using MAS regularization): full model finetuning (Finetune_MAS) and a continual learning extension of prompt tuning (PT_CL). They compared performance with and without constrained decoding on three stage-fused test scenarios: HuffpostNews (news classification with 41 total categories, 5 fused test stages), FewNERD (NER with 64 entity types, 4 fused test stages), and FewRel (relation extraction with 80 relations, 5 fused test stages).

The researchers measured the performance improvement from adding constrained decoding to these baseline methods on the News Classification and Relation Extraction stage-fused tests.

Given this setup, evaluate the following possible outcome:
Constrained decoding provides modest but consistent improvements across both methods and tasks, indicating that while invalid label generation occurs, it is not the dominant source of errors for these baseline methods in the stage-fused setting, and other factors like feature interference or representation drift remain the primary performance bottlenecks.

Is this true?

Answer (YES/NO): NO